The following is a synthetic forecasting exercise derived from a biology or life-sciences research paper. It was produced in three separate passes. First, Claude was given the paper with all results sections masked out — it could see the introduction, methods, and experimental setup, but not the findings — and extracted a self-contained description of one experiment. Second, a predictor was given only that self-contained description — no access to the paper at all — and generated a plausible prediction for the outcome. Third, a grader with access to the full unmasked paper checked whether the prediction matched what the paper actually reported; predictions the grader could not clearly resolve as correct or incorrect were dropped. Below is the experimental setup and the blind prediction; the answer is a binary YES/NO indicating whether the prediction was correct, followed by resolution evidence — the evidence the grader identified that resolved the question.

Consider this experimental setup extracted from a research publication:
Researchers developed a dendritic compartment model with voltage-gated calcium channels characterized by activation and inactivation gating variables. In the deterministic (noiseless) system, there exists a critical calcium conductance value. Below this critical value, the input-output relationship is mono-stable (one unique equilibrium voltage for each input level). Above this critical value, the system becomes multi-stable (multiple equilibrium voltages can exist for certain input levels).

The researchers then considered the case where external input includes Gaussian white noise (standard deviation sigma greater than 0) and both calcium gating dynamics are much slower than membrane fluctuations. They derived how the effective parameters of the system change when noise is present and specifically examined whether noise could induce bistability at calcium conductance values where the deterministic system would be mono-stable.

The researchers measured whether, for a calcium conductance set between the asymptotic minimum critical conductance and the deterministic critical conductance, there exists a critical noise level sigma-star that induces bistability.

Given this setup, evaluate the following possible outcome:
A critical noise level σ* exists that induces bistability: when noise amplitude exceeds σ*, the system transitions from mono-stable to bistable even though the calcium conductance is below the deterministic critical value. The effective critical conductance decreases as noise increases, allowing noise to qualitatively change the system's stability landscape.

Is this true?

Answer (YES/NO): YES